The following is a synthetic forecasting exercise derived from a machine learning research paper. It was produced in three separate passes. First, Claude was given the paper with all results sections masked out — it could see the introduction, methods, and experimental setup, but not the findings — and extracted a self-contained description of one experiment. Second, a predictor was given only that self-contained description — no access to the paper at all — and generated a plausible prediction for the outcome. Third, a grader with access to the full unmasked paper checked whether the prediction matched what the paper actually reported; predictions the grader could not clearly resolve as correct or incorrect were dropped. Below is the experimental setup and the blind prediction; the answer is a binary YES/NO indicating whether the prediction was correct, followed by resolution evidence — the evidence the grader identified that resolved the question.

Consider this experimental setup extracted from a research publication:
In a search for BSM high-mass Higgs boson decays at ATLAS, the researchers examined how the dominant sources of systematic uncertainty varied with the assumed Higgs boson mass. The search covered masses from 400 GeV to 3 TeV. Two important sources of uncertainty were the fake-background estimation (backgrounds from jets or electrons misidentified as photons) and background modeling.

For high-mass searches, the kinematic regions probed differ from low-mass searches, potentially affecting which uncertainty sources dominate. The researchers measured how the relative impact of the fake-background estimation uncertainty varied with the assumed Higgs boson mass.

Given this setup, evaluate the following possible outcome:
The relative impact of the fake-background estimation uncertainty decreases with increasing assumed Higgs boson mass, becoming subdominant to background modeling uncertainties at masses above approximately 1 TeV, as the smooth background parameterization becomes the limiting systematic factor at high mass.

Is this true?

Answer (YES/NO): NO